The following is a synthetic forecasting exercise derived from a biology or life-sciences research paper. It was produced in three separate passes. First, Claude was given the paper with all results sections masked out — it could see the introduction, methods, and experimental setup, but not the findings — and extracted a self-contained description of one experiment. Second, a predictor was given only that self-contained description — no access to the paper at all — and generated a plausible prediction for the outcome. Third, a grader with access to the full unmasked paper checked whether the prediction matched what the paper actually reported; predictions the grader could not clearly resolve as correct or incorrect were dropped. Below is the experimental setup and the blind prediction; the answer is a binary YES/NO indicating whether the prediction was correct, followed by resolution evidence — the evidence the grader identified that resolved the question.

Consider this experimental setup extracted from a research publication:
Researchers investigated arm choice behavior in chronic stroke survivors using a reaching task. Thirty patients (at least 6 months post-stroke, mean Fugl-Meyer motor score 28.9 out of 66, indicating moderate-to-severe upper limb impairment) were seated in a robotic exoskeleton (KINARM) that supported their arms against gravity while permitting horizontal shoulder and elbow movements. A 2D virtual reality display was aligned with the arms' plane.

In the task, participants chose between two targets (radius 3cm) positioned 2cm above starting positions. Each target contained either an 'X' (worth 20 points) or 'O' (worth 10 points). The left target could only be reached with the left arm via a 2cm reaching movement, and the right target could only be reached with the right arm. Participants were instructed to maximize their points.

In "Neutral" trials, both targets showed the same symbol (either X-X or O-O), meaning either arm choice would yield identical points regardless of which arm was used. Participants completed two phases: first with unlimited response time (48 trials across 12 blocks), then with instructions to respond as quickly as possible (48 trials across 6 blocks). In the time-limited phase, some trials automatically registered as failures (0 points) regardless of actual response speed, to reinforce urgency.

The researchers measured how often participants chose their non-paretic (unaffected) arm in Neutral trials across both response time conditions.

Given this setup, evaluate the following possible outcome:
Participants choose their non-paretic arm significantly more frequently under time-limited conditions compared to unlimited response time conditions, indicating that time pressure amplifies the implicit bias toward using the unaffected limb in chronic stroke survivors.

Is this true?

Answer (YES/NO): YES